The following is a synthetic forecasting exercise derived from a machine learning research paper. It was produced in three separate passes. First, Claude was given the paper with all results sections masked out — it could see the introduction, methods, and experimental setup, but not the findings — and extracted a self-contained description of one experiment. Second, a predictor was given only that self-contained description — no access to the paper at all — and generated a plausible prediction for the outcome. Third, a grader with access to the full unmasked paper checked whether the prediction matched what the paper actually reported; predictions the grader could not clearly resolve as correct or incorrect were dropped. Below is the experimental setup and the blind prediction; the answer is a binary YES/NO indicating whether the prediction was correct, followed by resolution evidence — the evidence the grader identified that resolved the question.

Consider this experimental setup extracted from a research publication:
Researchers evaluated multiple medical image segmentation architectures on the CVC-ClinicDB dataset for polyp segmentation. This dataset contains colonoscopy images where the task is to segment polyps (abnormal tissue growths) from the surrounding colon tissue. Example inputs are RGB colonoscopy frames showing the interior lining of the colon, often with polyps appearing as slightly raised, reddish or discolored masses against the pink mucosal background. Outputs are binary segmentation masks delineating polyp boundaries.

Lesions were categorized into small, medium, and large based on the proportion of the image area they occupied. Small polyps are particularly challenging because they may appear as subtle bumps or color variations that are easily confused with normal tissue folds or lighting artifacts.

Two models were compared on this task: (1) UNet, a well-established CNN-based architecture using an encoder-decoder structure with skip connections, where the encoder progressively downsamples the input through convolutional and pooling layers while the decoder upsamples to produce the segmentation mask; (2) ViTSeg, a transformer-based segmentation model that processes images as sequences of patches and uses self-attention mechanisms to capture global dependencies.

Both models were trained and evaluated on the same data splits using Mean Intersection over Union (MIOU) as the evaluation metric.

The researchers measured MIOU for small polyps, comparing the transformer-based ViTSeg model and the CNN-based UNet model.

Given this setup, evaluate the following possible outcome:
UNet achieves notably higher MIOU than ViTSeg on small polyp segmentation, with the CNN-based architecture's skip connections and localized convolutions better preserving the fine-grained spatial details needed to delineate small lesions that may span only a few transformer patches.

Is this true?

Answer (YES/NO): YES